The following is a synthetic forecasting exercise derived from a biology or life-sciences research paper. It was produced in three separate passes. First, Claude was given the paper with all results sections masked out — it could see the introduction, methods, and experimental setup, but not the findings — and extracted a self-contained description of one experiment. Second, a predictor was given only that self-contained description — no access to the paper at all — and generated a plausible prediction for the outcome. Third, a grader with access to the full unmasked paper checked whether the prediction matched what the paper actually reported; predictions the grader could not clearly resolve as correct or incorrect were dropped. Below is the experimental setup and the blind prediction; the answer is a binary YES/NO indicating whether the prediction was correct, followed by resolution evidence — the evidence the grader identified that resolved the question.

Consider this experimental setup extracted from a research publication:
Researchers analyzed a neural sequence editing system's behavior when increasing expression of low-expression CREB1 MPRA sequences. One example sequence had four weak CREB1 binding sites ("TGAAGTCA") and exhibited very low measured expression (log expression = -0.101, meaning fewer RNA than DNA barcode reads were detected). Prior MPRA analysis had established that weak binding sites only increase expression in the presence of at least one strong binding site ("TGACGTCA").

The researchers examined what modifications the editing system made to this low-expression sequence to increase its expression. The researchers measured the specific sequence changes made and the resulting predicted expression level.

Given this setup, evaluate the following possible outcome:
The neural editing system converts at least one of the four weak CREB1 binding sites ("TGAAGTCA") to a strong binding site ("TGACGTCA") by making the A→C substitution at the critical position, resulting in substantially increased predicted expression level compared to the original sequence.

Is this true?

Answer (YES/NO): YES